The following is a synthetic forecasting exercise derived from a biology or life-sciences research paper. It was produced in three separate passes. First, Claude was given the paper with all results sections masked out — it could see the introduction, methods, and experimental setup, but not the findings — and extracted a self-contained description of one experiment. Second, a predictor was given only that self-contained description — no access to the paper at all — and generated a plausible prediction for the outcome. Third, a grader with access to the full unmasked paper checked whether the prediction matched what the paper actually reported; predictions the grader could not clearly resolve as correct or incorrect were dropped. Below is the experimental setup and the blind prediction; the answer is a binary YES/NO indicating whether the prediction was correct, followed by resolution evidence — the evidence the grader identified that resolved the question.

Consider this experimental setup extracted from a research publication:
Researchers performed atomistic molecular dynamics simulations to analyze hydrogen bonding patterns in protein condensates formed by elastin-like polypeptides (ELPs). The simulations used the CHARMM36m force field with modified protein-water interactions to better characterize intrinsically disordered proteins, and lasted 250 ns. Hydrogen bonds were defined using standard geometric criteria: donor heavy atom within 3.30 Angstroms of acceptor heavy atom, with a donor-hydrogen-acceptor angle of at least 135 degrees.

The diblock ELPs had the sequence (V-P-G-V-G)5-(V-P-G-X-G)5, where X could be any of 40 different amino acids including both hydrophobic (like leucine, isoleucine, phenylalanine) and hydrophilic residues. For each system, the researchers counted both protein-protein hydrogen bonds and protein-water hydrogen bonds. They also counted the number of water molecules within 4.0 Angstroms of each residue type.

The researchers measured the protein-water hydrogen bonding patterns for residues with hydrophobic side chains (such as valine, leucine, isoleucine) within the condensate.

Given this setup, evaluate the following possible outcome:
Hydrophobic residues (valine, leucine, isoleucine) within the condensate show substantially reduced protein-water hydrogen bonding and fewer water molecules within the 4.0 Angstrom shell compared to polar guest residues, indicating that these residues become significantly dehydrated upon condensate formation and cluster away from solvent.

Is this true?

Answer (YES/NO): NO